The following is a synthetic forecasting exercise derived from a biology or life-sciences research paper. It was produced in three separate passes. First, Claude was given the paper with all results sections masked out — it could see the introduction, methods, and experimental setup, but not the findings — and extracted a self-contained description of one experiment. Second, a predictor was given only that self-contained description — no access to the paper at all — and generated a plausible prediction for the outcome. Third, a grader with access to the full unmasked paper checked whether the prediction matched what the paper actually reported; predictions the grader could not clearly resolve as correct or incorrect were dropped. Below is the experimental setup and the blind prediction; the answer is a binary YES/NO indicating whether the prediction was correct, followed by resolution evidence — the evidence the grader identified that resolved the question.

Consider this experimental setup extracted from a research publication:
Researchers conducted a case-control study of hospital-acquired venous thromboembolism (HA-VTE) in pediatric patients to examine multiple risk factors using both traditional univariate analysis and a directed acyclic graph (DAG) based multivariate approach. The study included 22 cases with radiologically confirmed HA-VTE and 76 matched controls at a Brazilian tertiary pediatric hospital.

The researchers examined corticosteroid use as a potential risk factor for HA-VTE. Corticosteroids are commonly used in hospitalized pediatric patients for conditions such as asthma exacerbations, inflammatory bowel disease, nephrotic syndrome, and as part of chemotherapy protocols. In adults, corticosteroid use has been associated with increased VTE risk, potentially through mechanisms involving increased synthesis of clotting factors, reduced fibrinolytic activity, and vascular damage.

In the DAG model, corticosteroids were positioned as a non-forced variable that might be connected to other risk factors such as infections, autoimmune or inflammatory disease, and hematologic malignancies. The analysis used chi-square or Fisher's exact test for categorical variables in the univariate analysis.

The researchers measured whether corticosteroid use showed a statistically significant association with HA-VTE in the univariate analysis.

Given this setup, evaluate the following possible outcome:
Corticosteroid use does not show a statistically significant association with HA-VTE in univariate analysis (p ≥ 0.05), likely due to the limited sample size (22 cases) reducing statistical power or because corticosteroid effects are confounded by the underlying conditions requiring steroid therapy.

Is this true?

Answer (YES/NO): YES